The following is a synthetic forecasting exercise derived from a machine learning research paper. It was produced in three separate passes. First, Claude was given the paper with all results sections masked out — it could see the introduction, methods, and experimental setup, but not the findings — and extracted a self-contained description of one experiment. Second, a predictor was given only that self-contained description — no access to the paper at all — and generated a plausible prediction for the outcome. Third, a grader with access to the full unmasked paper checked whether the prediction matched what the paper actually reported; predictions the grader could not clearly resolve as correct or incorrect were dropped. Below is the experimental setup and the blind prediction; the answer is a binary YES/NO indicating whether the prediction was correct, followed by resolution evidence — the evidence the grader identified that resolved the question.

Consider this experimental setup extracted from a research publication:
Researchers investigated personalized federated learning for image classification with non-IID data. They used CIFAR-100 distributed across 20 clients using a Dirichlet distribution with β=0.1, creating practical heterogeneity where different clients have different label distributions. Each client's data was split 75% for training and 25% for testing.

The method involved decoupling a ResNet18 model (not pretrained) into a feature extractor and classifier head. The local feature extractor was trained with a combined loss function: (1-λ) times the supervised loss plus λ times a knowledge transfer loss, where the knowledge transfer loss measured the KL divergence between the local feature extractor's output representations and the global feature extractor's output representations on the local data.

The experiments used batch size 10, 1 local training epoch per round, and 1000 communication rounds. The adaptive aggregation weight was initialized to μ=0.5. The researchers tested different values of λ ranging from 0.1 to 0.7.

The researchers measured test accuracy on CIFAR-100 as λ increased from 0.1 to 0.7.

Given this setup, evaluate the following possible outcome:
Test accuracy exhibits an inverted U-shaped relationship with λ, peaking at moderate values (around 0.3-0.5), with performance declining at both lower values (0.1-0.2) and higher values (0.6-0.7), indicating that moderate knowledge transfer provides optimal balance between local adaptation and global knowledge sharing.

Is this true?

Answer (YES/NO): YES